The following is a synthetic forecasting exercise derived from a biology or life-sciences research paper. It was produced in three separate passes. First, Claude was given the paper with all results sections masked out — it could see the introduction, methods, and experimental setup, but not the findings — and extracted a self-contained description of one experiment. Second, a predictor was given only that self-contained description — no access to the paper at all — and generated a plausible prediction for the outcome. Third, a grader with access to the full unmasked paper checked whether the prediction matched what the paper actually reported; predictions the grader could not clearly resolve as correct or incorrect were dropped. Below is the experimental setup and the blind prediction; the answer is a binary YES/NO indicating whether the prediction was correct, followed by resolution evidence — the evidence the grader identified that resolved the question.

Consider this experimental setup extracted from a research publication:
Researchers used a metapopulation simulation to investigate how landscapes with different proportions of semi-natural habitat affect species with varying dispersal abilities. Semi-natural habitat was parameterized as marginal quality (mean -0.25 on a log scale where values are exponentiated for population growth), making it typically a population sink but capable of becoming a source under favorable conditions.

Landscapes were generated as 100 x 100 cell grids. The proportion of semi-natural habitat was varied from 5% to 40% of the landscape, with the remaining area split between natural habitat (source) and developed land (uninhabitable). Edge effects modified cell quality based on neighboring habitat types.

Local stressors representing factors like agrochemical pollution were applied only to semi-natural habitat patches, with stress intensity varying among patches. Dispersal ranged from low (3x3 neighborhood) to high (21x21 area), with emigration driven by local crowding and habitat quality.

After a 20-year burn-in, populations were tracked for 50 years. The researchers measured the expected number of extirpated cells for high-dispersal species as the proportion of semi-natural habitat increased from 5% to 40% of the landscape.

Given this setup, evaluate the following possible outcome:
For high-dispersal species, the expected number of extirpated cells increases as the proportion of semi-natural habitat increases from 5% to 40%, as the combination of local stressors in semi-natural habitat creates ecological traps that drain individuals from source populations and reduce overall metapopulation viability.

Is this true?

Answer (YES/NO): NO